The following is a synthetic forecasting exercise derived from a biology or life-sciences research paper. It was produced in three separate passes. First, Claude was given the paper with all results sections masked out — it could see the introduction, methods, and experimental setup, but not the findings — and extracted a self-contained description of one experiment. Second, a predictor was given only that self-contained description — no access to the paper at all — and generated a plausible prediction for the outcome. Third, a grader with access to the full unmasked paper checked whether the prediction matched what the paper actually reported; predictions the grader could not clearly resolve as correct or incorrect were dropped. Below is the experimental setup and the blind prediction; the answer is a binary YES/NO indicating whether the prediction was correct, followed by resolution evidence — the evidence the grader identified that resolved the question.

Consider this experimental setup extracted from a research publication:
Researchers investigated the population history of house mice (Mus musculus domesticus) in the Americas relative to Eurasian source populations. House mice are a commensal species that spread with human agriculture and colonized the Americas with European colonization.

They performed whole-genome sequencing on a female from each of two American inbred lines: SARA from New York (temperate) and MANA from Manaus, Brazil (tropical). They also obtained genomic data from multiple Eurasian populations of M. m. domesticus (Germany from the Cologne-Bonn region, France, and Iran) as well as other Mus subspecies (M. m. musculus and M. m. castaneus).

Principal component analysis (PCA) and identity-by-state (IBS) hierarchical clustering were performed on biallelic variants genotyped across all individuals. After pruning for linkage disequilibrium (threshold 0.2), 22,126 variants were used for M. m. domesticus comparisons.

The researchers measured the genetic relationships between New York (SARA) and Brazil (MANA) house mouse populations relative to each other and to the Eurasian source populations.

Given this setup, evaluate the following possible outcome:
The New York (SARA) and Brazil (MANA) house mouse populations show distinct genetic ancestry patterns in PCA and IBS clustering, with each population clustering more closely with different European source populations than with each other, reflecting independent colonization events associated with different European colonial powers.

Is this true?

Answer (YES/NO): YES